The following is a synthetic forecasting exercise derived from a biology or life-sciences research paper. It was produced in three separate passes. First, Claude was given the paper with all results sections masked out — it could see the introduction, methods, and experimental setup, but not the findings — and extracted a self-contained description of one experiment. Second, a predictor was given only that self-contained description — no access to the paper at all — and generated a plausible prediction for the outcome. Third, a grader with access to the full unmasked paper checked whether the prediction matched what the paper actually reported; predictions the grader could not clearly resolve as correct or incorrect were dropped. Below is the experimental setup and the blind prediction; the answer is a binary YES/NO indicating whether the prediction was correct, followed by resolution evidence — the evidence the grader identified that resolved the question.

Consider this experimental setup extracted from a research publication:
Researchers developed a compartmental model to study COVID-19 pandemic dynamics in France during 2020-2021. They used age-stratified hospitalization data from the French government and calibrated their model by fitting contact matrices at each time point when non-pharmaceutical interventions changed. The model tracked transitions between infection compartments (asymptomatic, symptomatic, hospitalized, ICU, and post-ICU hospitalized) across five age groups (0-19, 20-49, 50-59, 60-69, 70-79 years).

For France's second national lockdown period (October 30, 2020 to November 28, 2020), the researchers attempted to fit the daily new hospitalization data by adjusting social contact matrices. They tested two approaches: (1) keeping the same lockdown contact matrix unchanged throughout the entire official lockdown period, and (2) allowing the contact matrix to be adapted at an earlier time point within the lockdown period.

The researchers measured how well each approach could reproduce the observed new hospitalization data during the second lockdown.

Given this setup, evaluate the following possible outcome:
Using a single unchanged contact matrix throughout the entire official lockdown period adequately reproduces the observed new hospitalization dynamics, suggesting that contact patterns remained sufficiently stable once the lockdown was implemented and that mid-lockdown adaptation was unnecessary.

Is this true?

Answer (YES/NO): NO